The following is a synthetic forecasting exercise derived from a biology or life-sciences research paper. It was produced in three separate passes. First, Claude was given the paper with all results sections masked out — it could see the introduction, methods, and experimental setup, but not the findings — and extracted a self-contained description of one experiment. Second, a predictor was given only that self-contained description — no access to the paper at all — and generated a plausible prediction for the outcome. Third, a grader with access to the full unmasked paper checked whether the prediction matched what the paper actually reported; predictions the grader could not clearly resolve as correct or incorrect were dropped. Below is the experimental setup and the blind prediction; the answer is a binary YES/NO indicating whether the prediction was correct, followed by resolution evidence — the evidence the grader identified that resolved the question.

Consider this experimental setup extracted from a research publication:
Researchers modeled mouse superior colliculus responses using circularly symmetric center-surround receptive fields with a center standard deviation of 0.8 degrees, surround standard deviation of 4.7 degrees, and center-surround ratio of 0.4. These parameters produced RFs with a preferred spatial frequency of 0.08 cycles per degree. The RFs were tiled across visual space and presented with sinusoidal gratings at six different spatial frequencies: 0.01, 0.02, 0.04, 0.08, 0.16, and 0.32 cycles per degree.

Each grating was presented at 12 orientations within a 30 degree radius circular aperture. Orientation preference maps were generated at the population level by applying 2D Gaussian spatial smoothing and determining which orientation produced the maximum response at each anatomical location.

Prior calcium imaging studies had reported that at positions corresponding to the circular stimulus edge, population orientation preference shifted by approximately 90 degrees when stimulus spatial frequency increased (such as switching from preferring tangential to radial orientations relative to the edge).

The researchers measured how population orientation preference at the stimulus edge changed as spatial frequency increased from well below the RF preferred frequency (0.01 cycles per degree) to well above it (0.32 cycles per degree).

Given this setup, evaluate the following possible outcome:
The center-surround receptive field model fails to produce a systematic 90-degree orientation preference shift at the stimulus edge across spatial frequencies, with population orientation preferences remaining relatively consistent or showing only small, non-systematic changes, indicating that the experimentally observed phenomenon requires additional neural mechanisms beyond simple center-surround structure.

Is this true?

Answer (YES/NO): NO